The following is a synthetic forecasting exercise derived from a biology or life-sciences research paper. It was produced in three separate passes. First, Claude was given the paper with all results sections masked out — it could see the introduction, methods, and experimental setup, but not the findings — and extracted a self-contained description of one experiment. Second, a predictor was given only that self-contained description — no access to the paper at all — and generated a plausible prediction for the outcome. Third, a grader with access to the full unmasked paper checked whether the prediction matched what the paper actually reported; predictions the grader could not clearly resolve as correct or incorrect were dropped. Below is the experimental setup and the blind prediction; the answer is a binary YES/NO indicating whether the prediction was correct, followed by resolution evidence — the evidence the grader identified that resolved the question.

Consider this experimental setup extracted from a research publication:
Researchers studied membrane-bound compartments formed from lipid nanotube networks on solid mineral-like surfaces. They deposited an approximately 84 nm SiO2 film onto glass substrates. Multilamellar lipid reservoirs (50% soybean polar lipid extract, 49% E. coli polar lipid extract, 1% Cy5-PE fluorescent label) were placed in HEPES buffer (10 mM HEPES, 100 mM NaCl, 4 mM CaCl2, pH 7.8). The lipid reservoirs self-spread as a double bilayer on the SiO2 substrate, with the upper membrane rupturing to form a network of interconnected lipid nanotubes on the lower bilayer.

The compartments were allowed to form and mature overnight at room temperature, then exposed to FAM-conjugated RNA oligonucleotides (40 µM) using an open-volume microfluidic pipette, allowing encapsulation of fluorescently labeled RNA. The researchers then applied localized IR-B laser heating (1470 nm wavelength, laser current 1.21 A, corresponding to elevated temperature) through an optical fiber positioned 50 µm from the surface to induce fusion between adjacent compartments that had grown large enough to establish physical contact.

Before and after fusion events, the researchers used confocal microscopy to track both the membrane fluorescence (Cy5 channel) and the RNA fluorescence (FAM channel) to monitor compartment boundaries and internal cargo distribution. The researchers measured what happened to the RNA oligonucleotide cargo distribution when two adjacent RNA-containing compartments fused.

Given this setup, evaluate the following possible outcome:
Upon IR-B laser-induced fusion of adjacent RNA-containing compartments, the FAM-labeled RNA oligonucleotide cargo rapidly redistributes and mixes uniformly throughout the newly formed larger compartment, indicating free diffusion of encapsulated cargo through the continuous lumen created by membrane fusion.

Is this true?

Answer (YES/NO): YES